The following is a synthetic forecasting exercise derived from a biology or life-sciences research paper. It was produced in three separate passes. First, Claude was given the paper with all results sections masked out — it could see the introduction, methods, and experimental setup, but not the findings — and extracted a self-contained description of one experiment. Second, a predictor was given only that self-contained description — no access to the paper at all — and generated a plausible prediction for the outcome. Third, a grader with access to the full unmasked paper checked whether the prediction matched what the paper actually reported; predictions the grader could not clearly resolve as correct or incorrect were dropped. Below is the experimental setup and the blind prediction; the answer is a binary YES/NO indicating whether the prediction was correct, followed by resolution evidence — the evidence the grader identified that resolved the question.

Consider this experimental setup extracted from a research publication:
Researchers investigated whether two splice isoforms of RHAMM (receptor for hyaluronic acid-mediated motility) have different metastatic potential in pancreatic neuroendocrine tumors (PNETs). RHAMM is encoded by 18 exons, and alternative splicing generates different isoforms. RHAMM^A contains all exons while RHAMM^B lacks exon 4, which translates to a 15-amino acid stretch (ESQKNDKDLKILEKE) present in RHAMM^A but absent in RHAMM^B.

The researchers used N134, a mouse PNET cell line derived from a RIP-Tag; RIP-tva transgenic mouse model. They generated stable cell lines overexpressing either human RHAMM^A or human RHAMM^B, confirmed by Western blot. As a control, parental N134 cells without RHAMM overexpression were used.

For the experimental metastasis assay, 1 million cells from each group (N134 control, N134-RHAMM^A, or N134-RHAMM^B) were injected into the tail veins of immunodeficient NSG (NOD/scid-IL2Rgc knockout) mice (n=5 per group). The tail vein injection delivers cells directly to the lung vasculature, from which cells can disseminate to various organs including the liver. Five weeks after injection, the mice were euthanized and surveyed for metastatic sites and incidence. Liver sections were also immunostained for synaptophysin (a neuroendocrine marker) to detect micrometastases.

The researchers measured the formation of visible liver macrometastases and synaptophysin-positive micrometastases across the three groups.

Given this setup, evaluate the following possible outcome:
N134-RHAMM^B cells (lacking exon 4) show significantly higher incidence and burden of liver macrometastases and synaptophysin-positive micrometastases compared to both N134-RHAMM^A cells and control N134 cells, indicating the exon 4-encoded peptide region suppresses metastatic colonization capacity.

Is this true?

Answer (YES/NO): YES